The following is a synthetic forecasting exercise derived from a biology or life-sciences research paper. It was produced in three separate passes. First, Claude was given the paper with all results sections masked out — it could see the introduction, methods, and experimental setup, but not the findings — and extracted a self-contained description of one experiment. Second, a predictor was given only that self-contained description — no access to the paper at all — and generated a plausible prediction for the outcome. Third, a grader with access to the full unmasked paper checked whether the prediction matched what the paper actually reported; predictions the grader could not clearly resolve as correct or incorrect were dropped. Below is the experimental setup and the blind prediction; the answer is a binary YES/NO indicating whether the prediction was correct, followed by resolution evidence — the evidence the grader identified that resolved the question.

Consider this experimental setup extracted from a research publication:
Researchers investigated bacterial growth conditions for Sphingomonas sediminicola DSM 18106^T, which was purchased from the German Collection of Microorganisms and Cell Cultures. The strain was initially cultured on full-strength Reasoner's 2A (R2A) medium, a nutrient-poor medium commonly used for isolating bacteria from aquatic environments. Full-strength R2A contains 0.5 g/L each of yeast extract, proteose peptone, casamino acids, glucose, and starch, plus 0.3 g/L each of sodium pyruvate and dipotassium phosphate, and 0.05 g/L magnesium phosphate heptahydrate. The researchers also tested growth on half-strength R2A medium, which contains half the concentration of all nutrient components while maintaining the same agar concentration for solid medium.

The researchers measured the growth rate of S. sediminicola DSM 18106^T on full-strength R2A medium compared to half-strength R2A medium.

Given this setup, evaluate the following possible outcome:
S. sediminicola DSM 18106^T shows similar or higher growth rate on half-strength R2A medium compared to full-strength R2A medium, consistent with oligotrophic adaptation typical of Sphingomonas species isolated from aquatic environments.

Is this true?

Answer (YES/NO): YES